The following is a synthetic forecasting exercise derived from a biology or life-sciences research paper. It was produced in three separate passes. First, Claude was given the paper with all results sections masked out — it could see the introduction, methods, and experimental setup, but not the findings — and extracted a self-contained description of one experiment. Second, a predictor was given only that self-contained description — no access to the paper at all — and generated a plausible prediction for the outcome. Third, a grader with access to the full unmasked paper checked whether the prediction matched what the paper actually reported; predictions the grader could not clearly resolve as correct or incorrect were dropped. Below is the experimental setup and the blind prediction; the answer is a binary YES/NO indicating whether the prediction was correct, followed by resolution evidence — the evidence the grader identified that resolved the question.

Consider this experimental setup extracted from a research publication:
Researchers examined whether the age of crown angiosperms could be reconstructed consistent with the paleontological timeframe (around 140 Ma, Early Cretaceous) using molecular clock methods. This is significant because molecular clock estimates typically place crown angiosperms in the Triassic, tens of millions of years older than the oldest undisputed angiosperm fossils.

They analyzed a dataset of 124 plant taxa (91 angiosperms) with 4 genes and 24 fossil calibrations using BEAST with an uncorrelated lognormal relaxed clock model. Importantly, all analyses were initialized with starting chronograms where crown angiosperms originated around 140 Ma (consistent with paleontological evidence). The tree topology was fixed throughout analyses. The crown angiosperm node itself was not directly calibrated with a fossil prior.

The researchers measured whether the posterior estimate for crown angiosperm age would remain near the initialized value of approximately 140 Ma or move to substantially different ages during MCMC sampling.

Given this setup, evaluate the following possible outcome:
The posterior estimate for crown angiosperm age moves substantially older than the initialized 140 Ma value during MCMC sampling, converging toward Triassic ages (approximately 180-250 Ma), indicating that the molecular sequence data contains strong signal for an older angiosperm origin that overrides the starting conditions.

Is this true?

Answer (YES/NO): NO